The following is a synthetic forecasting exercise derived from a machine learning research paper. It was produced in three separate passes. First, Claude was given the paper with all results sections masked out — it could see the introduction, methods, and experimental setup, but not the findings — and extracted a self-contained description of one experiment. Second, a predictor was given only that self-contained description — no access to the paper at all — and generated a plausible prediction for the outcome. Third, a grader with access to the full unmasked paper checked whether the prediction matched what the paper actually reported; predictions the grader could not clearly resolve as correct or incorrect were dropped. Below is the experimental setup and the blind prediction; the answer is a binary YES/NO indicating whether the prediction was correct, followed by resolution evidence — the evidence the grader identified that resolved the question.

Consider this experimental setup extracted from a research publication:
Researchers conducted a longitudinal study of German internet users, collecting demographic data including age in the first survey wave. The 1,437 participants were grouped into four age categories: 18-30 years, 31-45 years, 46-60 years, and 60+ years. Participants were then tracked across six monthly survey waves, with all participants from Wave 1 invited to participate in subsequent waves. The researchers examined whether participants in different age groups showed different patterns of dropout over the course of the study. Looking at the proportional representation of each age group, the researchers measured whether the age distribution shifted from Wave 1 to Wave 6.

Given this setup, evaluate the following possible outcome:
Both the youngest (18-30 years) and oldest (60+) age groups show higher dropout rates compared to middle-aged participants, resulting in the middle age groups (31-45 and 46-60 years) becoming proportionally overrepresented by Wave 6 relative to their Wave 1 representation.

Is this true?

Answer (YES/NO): NO